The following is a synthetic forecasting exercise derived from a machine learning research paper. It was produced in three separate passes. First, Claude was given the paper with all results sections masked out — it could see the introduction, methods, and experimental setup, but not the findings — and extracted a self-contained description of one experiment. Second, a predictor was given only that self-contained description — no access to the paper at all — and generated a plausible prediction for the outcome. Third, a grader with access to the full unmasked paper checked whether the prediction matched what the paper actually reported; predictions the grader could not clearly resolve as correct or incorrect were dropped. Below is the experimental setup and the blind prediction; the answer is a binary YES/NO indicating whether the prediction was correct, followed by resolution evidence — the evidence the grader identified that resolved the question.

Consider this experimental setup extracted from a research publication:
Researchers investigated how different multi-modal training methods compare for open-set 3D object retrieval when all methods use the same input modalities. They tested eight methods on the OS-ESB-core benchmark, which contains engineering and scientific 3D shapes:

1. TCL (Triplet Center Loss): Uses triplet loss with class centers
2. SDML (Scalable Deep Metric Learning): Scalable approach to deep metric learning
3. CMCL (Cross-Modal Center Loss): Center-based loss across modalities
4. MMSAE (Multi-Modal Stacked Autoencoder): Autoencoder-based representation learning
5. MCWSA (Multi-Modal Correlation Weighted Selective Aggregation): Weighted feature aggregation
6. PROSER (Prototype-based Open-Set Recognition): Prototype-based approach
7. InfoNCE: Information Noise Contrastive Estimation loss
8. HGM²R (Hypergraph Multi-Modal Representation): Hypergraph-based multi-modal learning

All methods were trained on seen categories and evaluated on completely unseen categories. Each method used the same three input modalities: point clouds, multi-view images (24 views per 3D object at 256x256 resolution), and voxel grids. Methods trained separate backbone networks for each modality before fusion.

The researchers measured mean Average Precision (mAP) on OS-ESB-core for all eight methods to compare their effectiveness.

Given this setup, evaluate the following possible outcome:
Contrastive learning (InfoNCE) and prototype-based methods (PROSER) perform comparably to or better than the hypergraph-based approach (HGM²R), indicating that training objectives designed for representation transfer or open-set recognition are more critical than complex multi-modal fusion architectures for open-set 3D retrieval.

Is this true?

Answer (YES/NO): NO